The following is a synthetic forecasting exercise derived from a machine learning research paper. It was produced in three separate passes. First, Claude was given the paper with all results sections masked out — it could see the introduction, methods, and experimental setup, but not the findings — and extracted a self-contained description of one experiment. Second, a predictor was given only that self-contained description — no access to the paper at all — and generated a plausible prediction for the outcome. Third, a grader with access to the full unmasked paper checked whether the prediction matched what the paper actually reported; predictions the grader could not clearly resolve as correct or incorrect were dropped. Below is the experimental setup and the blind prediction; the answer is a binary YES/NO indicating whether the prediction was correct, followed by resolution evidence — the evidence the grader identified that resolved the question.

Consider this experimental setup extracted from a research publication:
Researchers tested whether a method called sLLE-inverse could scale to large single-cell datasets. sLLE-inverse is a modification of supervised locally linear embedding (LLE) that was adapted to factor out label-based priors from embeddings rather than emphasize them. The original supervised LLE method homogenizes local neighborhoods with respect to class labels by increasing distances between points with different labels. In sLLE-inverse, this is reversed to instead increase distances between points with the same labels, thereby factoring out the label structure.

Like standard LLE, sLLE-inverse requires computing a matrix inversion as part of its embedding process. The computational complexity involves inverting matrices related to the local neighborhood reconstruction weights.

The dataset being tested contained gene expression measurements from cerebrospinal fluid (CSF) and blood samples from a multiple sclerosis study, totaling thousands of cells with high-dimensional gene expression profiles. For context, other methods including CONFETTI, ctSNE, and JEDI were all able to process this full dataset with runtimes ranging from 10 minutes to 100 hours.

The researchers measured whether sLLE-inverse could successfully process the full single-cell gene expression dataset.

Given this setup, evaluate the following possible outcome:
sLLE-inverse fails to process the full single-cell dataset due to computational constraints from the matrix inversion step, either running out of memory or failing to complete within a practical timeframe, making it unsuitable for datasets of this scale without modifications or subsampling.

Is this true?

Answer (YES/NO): YES